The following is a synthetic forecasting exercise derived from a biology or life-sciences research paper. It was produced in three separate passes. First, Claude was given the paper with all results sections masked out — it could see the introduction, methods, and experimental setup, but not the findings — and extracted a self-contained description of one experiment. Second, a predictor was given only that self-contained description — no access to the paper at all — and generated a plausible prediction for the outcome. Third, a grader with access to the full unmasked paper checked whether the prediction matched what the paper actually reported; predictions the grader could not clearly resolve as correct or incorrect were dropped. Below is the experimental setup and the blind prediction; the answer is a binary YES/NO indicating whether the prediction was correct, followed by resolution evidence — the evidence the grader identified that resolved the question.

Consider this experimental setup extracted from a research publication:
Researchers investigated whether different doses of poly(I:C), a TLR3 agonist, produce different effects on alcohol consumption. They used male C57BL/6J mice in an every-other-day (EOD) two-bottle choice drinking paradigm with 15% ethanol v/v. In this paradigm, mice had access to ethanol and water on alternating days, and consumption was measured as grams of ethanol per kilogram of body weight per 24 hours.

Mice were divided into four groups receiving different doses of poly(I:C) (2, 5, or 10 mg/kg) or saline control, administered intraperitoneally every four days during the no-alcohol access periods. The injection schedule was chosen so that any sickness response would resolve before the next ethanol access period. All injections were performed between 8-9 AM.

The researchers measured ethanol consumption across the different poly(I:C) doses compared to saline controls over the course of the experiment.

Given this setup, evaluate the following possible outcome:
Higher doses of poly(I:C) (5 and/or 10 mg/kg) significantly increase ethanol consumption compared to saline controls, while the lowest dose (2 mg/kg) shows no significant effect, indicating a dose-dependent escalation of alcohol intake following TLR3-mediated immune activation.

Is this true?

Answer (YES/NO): NO